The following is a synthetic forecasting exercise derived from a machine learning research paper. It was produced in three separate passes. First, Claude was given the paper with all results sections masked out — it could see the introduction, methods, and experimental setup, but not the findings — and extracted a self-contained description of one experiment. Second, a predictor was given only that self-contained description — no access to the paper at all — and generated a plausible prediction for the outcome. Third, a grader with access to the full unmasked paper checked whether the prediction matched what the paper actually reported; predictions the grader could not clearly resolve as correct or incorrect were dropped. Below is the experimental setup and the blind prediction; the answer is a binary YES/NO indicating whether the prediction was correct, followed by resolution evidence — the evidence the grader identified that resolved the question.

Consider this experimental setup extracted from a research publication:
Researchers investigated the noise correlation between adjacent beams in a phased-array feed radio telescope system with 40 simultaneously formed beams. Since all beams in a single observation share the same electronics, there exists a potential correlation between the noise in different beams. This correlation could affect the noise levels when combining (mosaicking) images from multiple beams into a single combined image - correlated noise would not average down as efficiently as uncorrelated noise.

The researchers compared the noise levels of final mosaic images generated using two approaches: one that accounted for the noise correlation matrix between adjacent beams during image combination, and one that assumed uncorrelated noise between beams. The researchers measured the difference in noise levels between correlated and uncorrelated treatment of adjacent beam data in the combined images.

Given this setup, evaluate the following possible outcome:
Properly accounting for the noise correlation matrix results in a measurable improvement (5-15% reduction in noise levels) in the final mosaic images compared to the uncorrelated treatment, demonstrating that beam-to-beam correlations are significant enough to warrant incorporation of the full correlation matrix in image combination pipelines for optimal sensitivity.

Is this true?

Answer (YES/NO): NO